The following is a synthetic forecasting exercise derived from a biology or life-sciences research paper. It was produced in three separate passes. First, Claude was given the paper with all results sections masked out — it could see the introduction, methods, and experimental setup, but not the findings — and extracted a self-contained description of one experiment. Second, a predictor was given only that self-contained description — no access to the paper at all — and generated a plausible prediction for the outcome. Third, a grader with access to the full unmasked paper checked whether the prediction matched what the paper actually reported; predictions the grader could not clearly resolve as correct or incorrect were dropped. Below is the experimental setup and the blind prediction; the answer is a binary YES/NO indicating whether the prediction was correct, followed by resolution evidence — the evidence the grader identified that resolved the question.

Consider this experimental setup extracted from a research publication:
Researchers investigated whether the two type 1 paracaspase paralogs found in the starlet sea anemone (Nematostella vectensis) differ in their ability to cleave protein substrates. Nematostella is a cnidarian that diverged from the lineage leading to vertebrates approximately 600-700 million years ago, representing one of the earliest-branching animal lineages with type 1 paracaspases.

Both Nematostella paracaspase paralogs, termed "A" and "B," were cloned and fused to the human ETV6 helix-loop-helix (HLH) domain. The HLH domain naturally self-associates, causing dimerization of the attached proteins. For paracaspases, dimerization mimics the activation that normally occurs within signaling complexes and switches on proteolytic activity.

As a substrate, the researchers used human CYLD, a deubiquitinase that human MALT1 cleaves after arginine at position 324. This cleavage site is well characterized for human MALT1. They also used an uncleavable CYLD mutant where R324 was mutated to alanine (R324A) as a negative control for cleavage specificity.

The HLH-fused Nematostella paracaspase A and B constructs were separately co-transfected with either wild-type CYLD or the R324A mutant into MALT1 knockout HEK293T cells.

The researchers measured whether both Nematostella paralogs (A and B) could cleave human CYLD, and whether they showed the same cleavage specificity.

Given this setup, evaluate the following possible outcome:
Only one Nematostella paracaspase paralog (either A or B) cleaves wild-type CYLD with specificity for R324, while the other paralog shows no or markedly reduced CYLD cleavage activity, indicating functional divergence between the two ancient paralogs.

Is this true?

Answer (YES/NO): NO